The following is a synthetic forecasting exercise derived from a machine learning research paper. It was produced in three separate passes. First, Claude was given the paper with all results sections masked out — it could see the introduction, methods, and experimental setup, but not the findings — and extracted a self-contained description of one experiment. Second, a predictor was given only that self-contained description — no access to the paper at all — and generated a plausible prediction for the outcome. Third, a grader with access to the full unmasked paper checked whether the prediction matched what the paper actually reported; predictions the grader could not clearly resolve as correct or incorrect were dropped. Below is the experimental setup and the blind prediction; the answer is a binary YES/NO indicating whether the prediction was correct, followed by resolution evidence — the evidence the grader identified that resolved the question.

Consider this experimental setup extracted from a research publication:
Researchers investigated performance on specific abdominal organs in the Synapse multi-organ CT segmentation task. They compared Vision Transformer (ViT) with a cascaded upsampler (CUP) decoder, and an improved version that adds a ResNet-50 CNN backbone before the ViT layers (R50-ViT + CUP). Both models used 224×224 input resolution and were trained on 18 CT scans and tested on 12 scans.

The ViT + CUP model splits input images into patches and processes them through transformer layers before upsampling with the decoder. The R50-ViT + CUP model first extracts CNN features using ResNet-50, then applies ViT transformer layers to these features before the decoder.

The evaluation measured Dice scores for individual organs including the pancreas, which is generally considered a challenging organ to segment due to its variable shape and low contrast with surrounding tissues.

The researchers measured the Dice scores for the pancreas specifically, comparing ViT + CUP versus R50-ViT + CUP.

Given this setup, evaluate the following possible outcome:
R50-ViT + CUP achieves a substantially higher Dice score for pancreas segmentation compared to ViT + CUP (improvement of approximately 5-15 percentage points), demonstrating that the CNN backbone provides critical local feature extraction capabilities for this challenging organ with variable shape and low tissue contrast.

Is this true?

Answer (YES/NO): NO